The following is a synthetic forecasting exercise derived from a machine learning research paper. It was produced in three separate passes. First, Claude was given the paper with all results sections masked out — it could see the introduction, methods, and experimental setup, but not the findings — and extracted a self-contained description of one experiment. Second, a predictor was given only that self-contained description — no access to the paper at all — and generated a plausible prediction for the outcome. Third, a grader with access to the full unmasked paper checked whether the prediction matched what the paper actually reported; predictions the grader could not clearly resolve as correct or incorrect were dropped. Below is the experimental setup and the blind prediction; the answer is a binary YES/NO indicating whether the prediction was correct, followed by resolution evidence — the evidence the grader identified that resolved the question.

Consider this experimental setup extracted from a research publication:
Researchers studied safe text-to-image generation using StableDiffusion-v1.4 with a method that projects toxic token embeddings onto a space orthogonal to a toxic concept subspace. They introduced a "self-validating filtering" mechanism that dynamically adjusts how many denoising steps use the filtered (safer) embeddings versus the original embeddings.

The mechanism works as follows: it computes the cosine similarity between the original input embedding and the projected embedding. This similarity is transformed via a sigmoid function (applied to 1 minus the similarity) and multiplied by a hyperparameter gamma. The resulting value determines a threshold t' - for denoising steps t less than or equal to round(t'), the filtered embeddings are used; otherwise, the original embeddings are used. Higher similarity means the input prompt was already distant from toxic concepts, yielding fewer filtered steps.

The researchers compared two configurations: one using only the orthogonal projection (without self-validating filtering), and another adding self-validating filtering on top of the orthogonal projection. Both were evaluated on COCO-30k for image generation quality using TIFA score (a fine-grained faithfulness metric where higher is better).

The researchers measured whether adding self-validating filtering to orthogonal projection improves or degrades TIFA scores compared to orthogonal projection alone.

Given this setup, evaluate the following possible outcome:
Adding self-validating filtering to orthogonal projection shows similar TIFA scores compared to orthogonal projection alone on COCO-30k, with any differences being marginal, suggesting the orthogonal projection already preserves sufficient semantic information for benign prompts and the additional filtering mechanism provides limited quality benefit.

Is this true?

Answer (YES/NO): NO